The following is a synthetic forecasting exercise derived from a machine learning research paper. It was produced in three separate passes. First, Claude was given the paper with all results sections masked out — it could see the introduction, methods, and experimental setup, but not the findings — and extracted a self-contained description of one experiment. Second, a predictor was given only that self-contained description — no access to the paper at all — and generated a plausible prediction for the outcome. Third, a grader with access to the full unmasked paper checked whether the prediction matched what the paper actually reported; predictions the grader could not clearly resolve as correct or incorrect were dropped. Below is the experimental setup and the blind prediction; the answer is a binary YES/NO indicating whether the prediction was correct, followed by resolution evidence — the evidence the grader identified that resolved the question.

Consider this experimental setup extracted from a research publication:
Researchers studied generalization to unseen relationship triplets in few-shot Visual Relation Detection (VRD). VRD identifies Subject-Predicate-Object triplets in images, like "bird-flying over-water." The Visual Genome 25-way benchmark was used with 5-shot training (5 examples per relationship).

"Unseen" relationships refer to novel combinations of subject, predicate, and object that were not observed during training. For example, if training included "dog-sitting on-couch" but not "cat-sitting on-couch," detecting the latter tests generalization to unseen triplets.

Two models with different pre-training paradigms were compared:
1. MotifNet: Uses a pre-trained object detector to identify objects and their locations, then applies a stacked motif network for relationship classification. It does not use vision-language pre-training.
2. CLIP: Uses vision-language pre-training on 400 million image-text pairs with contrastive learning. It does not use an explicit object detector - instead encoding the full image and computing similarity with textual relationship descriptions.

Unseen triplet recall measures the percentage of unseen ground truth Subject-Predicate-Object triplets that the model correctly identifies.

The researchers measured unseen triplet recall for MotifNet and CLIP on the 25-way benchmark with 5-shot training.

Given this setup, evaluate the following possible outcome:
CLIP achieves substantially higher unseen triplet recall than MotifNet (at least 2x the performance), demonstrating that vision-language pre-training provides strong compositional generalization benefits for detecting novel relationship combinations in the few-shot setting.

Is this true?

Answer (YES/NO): NO